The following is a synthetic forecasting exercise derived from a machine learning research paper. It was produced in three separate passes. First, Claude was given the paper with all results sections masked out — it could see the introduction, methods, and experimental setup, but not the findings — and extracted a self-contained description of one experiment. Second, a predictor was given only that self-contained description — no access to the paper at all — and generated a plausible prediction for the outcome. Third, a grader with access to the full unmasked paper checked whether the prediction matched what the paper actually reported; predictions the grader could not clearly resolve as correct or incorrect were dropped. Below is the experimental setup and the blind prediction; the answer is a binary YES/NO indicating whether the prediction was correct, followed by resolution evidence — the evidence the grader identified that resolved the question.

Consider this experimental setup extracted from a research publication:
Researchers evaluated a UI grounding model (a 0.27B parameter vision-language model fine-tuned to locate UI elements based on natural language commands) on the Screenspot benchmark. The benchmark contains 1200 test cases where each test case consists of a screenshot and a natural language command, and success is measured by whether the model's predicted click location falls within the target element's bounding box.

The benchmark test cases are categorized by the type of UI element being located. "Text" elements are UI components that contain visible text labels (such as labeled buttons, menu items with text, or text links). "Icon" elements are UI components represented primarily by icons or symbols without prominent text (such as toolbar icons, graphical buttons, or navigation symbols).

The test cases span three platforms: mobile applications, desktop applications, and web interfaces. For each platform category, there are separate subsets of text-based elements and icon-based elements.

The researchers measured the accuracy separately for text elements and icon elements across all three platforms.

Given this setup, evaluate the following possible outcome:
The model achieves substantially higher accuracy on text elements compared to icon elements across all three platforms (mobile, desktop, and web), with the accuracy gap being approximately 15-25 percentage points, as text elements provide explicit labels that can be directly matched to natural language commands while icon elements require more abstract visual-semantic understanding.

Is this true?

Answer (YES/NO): NO